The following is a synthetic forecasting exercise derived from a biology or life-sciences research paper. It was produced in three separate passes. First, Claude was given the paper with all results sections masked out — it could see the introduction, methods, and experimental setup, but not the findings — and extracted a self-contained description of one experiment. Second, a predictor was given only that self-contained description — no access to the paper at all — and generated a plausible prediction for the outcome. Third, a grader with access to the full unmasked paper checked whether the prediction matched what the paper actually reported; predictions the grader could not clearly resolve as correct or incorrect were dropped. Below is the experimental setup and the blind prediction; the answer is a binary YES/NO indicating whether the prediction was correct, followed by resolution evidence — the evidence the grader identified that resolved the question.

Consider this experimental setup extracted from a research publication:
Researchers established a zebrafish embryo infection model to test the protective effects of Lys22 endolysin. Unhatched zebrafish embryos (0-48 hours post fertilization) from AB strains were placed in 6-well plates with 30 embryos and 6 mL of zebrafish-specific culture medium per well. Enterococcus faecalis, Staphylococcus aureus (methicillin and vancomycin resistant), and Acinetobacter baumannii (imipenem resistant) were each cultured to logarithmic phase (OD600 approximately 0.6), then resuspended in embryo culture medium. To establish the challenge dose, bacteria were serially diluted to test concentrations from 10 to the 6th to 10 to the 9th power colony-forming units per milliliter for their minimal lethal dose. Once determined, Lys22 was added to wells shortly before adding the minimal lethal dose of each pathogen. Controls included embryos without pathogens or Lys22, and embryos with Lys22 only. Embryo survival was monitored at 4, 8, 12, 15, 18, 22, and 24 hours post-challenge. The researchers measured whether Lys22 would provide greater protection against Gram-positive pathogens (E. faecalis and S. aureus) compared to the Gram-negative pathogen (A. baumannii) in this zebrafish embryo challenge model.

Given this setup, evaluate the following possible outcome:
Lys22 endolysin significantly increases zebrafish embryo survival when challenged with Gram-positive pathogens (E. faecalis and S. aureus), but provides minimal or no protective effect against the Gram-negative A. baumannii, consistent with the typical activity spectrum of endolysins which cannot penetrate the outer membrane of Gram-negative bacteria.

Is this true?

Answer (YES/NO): NO